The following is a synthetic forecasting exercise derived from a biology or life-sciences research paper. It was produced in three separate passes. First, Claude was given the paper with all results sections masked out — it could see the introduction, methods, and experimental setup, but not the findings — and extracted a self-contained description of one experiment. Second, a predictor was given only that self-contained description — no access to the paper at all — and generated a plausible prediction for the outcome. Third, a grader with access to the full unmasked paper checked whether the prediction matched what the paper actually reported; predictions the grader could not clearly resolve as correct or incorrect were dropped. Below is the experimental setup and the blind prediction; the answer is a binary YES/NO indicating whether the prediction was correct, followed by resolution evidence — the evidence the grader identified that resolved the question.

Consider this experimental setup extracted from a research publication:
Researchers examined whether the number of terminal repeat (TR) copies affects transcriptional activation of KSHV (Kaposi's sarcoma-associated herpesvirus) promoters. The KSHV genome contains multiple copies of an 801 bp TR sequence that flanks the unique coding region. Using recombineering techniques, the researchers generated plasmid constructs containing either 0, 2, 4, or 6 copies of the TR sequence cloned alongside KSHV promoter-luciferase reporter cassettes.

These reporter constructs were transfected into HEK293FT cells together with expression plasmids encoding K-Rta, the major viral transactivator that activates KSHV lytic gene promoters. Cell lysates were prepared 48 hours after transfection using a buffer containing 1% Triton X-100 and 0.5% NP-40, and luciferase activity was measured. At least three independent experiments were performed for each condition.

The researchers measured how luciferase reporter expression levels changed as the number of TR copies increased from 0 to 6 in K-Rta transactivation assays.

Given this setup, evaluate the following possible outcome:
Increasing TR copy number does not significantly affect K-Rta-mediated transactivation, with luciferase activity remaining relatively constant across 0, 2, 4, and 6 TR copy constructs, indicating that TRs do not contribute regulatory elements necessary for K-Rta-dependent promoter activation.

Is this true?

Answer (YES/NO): NO